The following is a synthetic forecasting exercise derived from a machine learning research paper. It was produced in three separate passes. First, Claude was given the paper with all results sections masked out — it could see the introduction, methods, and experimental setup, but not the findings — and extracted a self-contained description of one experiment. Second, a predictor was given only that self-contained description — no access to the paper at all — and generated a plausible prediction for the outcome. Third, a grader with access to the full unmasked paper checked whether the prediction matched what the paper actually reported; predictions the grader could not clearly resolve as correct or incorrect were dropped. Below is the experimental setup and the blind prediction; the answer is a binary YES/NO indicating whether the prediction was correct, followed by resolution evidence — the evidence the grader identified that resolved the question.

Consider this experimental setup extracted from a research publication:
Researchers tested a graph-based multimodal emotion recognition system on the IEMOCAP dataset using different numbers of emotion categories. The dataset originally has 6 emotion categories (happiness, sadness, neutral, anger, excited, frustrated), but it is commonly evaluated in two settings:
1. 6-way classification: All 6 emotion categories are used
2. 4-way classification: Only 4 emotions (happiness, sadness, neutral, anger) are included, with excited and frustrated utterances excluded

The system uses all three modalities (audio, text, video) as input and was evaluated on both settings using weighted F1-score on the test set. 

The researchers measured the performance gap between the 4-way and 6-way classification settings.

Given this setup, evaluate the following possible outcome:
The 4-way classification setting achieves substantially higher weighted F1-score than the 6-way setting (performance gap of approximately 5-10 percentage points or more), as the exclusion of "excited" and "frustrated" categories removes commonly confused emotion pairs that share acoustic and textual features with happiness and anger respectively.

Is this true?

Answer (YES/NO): YES